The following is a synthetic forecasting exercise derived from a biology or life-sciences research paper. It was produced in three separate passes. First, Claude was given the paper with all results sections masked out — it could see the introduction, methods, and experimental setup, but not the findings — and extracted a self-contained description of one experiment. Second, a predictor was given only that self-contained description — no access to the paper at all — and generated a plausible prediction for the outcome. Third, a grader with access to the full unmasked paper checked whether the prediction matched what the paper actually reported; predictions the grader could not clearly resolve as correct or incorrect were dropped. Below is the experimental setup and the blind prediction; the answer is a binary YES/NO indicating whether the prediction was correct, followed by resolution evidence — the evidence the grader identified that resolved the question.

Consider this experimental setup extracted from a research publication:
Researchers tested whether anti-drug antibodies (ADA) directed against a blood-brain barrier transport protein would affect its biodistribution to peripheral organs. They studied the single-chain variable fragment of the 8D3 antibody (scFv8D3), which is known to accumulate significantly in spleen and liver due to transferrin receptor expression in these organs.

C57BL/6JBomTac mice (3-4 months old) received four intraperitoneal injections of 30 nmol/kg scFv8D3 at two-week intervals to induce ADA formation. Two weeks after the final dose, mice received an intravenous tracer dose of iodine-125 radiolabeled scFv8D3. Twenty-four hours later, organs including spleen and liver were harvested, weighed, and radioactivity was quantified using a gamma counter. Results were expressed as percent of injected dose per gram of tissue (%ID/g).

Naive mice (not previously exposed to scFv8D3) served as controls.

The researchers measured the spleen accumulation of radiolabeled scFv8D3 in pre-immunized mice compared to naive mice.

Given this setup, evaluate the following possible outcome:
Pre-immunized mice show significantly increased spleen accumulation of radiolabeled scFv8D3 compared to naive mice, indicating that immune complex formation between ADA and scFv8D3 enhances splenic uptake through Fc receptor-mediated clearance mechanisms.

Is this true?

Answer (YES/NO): NO